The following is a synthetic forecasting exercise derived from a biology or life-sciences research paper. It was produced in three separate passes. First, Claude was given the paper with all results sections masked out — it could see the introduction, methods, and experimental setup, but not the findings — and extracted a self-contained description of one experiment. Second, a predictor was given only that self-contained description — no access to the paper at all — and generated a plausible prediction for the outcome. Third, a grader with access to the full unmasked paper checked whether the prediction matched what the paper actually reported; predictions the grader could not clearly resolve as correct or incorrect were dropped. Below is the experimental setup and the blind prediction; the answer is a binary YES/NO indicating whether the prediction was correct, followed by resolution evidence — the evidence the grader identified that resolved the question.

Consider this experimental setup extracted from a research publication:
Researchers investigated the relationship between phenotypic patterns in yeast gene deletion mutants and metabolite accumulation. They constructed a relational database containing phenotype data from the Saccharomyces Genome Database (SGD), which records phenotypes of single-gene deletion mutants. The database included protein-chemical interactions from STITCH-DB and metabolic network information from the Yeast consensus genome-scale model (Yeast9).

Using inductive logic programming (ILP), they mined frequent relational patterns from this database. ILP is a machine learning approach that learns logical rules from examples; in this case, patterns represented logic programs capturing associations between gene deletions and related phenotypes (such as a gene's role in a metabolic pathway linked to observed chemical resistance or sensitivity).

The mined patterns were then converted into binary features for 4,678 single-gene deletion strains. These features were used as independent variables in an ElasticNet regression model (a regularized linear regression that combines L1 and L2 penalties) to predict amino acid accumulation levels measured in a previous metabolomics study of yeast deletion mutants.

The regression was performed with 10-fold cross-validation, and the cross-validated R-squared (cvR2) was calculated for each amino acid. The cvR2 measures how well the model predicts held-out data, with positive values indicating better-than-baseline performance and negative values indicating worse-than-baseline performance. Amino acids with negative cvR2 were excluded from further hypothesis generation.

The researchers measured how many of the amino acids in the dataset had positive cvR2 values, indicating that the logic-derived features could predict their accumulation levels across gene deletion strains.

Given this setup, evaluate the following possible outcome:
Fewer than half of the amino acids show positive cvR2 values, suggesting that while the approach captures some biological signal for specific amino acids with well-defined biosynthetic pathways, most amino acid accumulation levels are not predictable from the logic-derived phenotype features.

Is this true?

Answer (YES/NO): NO